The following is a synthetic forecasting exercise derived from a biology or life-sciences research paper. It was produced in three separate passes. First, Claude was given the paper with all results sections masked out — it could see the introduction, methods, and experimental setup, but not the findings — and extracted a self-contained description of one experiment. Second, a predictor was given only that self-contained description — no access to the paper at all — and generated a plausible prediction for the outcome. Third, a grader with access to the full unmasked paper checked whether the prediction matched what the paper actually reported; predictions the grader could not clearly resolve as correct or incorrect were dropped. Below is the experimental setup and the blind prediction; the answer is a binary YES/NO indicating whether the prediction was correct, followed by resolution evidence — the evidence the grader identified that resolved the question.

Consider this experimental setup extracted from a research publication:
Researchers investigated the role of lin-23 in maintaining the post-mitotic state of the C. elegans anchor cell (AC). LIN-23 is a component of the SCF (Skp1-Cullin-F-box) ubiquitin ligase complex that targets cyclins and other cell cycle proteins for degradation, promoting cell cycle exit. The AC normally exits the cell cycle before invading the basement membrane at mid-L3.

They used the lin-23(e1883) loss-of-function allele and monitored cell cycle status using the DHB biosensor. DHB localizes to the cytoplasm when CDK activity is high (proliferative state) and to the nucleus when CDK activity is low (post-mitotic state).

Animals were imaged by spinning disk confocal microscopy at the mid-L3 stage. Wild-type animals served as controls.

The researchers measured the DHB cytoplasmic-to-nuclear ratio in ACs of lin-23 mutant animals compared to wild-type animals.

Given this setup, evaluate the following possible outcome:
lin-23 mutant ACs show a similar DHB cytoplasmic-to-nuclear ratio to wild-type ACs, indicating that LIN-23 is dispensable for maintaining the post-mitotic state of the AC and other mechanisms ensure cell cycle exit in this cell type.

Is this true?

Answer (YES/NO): YES